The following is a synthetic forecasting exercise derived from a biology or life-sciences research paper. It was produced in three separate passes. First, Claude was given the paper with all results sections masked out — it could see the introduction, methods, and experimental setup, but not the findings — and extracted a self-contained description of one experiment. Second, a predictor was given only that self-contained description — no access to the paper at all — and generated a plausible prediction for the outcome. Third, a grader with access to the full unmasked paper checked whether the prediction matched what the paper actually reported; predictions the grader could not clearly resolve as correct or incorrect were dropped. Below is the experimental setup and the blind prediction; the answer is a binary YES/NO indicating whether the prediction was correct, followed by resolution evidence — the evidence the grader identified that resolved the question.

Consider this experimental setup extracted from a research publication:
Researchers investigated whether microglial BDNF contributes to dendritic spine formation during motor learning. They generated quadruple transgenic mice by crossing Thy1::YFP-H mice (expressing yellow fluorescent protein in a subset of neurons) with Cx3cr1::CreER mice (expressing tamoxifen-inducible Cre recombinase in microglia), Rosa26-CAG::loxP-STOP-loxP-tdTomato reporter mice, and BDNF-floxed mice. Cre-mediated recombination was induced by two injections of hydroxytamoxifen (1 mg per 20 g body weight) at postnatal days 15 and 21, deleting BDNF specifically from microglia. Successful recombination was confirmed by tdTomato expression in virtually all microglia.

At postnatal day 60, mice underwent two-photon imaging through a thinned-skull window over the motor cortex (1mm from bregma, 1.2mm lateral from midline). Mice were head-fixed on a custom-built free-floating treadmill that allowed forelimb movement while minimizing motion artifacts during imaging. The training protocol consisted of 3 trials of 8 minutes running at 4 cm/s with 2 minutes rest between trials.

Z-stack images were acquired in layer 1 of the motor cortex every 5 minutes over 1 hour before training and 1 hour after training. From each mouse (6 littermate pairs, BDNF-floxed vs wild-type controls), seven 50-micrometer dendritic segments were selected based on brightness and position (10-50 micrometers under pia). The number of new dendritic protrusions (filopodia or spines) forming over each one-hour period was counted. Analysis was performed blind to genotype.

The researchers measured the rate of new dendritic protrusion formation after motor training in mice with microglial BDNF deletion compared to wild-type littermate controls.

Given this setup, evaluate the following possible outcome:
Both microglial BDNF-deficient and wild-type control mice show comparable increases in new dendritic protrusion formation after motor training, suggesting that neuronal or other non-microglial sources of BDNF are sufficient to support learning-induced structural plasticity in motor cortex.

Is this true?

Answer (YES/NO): NO